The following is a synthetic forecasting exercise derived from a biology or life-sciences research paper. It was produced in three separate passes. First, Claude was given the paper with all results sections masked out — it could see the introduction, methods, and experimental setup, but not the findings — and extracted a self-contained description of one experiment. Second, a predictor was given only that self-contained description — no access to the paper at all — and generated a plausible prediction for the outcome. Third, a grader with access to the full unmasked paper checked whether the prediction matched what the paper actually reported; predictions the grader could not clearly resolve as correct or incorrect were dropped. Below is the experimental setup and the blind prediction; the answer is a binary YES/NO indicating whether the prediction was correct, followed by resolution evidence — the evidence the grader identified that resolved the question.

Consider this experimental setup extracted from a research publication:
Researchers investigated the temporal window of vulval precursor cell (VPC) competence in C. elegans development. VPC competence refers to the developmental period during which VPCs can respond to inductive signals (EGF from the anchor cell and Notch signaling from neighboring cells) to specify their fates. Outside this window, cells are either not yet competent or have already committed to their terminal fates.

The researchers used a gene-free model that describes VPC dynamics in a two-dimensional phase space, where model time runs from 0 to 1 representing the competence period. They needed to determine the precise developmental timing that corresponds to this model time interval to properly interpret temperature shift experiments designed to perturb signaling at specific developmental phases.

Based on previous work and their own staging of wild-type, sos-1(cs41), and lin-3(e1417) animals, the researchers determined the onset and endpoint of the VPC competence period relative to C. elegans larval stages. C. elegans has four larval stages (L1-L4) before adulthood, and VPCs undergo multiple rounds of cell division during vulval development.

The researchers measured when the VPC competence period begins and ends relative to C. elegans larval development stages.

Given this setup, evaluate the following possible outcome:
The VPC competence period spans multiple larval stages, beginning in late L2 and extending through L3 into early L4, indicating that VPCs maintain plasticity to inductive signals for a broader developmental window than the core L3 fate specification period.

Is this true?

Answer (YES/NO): NO